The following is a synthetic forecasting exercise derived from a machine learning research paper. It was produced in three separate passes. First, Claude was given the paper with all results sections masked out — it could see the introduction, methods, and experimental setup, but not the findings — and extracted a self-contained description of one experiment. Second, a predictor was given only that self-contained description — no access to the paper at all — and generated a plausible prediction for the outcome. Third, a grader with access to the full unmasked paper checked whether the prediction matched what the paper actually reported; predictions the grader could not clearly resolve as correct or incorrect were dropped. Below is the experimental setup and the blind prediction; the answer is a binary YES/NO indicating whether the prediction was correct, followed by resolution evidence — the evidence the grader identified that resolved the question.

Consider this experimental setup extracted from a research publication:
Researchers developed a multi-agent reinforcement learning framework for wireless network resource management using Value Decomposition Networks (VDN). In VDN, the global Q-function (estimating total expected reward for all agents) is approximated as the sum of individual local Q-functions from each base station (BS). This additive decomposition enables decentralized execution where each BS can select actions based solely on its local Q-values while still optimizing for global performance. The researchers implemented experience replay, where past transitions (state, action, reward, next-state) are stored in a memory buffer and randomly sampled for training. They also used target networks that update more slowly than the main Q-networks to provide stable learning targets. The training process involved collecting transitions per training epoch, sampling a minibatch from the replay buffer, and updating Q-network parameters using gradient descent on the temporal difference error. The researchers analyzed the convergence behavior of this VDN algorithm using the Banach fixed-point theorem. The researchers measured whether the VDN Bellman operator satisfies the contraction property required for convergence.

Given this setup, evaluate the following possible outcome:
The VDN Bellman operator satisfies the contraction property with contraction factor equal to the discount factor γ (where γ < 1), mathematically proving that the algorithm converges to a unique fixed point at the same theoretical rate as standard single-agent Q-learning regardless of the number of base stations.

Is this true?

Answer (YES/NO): NO